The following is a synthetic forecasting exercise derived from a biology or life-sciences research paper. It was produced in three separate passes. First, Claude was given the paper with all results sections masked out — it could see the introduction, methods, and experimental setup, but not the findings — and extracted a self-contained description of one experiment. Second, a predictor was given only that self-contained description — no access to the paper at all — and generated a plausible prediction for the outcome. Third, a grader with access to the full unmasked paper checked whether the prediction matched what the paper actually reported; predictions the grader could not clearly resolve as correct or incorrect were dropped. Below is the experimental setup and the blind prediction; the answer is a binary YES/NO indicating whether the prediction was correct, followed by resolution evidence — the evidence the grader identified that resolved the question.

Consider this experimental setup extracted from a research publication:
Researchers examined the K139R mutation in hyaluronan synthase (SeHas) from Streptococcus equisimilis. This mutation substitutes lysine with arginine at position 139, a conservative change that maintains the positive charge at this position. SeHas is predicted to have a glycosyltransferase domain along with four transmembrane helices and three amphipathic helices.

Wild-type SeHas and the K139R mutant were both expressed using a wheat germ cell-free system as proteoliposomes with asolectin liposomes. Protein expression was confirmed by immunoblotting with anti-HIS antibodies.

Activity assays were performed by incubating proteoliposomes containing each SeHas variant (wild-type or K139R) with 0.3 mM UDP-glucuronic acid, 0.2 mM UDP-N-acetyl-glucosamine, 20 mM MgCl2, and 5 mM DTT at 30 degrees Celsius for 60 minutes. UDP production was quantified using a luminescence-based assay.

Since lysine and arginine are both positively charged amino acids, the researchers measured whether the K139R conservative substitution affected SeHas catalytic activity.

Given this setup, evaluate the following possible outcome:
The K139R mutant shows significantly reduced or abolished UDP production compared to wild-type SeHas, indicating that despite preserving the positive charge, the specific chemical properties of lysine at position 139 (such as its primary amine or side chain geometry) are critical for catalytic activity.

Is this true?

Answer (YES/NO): YES